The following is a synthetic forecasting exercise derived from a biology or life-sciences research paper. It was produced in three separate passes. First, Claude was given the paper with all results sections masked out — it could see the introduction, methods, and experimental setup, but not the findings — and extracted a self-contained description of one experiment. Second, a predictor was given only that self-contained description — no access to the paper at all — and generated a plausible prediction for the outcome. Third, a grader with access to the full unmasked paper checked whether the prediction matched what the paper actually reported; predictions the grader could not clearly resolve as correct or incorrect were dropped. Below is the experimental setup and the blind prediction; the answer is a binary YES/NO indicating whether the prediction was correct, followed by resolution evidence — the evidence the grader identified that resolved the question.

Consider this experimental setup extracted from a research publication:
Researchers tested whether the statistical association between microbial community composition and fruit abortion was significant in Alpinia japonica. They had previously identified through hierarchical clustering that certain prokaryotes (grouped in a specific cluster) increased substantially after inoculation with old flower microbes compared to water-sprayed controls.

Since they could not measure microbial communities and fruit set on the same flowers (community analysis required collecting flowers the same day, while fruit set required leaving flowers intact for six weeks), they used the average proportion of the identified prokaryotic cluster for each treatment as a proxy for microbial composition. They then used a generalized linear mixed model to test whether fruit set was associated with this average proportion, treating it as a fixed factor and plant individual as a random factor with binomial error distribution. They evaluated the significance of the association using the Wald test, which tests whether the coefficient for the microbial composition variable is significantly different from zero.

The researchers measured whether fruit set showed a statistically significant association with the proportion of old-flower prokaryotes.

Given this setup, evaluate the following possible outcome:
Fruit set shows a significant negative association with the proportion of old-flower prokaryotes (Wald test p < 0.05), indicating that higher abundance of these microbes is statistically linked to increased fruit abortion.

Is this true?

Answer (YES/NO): YES